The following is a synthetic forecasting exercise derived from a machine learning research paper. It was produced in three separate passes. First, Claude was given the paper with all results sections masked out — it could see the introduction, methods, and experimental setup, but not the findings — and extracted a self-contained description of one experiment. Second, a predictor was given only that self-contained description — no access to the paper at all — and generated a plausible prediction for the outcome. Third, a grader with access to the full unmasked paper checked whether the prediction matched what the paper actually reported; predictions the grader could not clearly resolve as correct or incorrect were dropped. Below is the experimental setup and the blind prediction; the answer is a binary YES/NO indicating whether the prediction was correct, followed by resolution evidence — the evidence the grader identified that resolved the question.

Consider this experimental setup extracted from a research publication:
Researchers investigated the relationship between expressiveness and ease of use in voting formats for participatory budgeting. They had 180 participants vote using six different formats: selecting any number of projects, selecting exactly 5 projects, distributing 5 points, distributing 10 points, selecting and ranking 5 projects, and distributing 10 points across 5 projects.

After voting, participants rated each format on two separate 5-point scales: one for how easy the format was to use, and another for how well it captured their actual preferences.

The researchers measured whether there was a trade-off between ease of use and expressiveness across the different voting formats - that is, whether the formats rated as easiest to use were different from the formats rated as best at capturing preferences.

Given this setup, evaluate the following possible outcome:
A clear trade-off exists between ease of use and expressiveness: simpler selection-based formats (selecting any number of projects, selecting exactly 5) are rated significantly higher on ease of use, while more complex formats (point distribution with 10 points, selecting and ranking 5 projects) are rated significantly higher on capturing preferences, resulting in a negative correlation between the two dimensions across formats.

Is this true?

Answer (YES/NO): NO